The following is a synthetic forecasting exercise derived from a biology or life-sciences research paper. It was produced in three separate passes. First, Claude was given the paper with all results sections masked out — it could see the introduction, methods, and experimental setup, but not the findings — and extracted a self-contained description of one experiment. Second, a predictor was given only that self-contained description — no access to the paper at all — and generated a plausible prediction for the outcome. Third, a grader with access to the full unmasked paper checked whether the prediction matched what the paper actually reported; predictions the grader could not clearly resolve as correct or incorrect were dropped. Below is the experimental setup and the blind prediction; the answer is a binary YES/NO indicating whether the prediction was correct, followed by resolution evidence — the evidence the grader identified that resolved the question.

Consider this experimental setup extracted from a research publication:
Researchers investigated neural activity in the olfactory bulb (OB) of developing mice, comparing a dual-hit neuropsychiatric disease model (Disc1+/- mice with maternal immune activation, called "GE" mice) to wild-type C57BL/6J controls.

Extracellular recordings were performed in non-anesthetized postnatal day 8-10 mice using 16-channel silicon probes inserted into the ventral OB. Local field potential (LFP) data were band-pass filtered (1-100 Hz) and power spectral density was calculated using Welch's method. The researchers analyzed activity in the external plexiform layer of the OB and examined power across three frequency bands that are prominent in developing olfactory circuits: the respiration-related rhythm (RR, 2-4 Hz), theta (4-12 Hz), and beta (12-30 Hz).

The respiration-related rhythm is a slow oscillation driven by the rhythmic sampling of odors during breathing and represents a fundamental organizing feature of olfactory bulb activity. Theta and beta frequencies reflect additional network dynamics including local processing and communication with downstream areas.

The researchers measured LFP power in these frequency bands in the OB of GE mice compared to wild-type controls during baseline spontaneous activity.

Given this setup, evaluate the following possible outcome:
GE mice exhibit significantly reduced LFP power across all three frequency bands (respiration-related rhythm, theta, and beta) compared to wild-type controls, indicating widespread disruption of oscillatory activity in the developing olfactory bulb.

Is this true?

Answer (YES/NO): NO